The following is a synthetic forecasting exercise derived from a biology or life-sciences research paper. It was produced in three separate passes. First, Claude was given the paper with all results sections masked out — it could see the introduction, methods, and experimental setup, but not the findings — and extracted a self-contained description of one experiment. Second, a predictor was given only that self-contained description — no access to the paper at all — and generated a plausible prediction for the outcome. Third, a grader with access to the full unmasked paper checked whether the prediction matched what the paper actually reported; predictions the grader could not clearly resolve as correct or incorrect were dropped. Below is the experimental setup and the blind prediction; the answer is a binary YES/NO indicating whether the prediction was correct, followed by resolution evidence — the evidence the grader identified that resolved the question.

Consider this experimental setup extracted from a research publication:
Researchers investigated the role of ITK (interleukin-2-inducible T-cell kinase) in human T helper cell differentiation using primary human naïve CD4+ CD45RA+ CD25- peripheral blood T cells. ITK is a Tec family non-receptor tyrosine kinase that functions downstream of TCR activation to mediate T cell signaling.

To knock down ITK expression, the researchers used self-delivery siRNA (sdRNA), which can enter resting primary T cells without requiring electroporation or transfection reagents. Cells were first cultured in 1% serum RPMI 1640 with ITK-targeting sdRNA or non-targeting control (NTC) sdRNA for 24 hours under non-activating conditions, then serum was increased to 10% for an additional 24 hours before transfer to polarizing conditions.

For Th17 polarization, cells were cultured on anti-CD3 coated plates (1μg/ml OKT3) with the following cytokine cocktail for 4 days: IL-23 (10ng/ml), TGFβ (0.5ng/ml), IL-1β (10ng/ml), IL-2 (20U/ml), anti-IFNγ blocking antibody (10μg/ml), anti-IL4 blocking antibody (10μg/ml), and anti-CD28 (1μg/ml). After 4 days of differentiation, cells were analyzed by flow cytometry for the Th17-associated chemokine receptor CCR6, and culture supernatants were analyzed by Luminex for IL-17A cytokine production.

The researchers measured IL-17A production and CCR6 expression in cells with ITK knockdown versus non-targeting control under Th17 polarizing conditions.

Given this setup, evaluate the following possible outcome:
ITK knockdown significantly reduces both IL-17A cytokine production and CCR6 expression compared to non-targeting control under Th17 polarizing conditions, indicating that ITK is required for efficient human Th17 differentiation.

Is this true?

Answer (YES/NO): YES